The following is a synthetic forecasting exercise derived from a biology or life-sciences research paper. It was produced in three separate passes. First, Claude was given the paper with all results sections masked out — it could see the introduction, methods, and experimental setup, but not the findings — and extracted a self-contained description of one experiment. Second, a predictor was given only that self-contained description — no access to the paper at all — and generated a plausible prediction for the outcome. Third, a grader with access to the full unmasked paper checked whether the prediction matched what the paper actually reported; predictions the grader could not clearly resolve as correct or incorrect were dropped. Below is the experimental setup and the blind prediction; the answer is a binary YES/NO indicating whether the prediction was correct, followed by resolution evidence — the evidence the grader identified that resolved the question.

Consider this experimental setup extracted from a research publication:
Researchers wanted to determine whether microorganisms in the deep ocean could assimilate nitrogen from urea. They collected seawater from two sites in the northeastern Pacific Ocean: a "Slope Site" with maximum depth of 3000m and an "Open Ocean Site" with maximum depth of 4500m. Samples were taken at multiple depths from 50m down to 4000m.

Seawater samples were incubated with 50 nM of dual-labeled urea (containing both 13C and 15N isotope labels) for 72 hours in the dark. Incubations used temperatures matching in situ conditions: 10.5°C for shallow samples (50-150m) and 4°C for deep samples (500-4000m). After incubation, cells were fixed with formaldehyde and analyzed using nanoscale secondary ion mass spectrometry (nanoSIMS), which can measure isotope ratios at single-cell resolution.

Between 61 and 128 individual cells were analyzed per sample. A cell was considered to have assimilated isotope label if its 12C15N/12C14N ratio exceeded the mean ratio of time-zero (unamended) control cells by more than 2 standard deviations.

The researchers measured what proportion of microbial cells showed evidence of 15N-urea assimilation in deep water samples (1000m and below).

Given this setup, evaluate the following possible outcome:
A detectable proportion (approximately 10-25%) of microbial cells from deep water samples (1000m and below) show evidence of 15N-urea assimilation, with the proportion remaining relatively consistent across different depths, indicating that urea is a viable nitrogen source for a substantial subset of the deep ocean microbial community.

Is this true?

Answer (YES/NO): NO